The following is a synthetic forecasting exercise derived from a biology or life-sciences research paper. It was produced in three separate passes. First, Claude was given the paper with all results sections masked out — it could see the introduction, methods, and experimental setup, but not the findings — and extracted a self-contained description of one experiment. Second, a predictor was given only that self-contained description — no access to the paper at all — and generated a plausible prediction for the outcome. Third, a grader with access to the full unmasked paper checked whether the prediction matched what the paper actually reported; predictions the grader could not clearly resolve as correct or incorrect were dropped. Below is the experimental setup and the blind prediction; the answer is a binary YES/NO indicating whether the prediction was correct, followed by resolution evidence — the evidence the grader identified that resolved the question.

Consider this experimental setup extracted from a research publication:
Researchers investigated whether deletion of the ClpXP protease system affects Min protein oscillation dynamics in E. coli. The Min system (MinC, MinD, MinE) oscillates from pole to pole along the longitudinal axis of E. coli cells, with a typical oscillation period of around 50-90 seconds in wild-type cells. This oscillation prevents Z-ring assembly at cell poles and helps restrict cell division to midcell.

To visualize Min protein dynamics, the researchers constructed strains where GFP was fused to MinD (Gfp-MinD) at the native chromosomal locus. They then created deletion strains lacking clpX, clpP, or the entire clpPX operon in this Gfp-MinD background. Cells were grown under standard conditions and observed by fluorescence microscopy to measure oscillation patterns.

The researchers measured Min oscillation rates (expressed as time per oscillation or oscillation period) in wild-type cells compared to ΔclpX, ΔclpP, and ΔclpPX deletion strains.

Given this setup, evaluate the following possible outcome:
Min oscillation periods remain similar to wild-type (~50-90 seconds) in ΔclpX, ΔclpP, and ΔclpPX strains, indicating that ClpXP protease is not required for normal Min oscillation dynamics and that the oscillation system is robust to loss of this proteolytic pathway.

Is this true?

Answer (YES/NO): NO